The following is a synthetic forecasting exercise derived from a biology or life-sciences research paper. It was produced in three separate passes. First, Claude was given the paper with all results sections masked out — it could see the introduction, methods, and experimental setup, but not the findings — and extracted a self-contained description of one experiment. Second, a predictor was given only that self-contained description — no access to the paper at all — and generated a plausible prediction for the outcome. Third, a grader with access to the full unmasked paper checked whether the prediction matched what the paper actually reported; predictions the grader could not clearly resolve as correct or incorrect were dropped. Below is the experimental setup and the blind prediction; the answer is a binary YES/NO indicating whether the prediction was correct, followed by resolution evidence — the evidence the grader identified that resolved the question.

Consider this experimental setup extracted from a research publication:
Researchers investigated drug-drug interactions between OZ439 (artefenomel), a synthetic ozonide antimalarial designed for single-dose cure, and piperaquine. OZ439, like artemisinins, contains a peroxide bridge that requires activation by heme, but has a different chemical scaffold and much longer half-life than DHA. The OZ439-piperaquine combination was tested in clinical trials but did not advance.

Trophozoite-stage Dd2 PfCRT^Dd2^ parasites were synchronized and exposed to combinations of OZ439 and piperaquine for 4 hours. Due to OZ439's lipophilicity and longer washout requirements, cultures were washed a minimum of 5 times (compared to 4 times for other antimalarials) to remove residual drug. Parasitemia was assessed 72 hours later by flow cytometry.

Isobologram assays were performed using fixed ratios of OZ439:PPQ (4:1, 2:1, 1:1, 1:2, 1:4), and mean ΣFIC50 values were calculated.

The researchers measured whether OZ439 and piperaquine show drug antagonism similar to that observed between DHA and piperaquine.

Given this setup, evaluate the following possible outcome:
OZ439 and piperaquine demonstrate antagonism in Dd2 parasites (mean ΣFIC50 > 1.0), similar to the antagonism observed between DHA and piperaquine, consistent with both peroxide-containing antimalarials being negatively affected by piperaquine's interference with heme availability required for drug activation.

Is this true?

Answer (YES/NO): YES